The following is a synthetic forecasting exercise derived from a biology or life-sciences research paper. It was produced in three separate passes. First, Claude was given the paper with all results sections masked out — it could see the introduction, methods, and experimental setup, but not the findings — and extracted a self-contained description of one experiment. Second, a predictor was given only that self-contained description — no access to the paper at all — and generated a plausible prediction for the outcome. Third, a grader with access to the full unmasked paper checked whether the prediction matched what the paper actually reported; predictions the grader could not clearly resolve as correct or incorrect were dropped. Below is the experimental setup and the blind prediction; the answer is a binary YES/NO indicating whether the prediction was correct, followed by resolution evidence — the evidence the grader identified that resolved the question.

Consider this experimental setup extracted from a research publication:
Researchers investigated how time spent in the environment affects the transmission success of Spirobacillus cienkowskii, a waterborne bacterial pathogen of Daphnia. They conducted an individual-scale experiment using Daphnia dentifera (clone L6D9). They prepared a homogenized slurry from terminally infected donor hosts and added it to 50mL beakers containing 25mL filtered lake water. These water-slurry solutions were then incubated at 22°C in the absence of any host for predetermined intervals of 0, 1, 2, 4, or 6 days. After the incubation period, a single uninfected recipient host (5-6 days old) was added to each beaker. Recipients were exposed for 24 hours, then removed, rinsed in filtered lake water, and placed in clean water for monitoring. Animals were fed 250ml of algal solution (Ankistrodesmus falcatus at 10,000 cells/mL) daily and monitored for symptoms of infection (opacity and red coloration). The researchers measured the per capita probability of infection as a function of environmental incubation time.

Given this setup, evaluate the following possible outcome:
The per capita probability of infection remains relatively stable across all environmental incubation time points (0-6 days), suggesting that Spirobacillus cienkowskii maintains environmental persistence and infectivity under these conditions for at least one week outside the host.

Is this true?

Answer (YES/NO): NO